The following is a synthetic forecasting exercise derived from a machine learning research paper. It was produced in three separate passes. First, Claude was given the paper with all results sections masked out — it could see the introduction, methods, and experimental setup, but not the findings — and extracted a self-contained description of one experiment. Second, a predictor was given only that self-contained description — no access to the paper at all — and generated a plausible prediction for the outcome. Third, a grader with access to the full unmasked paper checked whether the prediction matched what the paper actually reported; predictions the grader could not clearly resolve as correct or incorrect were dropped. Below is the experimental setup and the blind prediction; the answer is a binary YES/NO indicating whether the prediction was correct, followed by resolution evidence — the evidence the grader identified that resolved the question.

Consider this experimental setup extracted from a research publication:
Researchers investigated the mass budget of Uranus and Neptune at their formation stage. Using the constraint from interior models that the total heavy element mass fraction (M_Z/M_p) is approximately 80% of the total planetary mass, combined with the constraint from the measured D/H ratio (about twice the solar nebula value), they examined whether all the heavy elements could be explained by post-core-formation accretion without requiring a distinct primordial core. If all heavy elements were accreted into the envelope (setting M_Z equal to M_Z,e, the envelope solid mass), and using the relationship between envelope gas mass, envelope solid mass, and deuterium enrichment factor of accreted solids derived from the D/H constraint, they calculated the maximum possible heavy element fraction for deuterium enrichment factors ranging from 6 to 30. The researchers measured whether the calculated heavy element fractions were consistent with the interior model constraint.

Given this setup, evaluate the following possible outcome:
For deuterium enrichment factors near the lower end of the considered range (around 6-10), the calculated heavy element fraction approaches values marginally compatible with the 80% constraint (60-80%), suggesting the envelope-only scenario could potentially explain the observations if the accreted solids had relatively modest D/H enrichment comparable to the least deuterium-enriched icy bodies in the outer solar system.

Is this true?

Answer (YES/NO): NO